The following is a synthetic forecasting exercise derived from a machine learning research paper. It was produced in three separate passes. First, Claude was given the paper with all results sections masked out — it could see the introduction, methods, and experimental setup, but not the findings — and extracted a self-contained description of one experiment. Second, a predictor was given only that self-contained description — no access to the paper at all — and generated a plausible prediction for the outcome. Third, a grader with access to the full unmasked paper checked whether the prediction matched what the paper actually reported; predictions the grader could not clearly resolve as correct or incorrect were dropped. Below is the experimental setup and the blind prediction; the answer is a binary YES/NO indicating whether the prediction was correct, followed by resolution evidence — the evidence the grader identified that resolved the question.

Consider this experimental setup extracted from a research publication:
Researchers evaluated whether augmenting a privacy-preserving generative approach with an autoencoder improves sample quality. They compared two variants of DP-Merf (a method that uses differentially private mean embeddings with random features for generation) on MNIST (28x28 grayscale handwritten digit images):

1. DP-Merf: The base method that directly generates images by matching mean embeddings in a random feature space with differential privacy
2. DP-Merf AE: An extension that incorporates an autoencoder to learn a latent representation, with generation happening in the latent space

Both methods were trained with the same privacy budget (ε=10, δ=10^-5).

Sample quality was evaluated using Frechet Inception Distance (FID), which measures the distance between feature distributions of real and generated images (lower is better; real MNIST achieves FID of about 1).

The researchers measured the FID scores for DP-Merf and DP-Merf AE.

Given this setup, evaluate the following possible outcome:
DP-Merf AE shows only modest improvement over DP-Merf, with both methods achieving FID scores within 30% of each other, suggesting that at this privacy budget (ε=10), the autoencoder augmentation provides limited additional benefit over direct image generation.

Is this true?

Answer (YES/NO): NO